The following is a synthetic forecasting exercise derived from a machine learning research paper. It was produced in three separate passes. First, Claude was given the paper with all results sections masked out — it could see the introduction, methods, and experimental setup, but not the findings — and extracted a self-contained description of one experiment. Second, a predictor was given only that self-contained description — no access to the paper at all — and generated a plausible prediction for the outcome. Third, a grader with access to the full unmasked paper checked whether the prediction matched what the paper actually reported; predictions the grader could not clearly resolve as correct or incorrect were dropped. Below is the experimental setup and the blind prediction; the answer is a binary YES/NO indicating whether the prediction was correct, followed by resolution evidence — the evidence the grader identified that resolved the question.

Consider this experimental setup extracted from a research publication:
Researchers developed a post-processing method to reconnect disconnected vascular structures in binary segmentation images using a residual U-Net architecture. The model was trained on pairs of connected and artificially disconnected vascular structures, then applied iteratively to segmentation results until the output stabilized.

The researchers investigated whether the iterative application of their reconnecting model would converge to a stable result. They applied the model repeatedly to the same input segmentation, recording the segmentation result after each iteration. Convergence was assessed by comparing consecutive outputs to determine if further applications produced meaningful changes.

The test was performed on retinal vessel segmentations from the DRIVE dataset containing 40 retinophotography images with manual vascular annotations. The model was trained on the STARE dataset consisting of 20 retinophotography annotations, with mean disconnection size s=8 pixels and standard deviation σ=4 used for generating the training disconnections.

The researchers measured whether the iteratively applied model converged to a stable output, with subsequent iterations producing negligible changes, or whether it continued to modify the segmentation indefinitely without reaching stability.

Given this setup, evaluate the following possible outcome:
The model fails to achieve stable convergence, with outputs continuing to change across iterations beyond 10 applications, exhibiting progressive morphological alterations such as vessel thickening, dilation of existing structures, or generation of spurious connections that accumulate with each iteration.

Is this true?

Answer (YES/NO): NO